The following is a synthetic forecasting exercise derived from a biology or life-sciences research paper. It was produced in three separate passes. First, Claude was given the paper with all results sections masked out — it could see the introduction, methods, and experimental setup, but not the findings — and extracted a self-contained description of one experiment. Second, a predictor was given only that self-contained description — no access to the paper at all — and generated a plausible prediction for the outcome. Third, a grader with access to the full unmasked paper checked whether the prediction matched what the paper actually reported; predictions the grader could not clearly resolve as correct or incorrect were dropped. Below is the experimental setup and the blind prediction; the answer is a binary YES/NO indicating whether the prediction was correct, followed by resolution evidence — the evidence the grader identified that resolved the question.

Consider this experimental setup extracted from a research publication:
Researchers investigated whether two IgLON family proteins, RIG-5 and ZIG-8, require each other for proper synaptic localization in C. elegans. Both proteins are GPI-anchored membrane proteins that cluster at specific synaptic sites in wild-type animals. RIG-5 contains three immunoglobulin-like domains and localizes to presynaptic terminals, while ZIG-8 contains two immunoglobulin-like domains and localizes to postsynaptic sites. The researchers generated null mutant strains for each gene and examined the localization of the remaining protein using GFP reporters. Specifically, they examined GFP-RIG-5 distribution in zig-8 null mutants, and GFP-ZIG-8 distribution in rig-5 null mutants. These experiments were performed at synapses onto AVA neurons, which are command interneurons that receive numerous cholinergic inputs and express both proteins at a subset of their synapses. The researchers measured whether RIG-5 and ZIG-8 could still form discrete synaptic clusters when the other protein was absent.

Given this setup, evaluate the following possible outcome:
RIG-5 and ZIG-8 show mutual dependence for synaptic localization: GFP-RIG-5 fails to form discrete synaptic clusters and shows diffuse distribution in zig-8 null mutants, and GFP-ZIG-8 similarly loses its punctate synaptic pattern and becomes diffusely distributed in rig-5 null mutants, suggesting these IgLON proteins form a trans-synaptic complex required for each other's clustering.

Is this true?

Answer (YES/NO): YES